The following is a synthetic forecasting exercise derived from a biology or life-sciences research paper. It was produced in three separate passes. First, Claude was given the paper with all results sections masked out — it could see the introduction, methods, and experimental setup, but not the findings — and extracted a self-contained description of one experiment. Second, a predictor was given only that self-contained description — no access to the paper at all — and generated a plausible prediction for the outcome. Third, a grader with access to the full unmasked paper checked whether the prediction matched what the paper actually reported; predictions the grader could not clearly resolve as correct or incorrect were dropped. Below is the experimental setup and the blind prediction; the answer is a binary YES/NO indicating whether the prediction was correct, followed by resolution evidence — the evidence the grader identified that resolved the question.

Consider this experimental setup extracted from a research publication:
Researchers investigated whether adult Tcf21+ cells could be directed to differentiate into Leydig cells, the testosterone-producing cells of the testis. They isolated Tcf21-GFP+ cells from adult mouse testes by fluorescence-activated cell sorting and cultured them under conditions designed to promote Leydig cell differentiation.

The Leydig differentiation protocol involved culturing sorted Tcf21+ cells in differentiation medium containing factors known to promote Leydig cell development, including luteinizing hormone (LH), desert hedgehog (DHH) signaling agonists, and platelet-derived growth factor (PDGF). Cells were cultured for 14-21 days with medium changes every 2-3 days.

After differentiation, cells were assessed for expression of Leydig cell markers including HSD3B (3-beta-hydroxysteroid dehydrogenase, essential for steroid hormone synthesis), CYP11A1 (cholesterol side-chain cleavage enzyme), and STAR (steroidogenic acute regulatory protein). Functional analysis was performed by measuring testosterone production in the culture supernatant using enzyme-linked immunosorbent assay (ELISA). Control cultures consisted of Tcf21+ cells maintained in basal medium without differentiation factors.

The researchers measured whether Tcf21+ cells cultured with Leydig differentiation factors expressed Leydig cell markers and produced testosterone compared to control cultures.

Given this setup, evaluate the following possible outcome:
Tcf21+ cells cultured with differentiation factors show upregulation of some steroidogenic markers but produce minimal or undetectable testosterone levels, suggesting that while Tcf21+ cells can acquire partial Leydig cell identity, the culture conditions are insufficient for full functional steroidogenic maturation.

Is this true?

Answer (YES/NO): NO